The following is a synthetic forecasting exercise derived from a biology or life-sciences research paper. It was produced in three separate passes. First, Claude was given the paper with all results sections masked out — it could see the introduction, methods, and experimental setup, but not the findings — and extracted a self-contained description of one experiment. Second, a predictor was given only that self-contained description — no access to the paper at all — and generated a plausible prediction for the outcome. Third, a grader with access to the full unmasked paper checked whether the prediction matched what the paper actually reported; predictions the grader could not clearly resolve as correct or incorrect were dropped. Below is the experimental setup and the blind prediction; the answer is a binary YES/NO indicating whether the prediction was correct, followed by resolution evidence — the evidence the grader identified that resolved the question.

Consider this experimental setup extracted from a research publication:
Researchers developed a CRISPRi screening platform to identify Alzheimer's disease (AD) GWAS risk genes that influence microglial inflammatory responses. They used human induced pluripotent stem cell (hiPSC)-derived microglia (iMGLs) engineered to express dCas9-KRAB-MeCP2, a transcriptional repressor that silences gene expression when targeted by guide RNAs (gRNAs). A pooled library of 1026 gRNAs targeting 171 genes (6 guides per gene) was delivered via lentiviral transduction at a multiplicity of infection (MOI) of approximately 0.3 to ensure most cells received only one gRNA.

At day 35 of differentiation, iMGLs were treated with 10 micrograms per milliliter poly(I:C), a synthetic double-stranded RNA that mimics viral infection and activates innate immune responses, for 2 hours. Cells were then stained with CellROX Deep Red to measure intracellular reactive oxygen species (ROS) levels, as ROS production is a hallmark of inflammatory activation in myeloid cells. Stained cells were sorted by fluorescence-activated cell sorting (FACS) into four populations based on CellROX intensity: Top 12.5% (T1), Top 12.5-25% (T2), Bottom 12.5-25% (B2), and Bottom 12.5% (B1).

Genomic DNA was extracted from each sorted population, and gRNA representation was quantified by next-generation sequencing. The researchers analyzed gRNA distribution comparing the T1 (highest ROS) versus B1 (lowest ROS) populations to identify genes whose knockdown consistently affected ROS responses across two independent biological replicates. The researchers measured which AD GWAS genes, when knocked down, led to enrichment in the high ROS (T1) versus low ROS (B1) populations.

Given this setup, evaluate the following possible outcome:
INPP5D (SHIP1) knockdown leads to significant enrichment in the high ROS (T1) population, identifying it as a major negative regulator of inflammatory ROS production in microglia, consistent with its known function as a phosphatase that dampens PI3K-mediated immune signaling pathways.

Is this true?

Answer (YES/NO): NO